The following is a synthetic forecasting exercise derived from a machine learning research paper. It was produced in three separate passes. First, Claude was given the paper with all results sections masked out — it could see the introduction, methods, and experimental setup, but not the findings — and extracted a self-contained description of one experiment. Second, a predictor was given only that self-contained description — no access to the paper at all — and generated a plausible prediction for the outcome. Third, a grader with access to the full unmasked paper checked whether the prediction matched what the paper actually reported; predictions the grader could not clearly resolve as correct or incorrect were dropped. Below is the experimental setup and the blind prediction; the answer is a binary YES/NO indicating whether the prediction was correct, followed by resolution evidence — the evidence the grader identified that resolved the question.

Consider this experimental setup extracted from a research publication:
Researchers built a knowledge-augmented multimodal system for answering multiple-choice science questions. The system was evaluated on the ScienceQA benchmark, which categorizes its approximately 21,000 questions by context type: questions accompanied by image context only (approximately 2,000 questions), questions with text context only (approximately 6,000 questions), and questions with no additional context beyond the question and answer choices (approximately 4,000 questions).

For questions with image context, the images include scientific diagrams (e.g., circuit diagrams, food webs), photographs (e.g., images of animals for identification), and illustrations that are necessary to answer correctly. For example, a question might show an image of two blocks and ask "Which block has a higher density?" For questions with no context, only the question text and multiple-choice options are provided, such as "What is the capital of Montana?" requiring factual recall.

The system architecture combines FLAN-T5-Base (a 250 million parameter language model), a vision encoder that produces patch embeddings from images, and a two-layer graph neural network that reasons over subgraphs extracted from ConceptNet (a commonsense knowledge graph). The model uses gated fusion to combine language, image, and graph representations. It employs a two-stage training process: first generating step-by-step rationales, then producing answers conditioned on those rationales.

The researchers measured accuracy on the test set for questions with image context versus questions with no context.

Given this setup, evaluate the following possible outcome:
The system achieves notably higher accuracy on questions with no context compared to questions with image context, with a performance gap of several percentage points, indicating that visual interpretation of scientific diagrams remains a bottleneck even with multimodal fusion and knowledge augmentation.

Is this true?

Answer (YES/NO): NO